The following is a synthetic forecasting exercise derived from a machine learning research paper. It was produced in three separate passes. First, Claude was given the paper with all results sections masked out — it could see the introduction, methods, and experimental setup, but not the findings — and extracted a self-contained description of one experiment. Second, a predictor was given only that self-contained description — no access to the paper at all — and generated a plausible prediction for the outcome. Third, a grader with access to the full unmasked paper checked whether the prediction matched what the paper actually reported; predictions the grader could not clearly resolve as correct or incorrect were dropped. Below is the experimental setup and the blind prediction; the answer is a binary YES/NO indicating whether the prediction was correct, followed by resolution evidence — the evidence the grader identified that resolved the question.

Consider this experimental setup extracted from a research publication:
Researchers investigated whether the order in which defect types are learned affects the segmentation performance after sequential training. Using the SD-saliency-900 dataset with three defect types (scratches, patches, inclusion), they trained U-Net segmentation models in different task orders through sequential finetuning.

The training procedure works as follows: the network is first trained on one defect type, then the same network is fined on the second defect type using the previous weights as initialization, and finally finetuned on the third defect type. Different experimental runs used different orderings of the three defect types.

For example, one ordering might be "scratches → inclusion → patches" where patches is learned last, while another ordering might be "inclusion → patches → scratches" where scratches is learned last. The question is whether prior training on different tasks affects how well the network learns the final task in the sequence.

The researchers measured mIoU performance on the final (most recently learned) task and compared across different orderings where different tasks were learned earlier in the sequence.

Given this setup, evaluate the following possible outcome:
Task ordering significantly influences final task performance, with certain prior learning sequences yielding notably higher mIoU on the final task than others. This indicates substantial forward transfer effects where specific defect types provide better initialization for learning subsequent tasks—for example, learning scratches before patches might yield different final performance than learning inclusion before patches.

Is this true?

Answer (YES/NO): NO